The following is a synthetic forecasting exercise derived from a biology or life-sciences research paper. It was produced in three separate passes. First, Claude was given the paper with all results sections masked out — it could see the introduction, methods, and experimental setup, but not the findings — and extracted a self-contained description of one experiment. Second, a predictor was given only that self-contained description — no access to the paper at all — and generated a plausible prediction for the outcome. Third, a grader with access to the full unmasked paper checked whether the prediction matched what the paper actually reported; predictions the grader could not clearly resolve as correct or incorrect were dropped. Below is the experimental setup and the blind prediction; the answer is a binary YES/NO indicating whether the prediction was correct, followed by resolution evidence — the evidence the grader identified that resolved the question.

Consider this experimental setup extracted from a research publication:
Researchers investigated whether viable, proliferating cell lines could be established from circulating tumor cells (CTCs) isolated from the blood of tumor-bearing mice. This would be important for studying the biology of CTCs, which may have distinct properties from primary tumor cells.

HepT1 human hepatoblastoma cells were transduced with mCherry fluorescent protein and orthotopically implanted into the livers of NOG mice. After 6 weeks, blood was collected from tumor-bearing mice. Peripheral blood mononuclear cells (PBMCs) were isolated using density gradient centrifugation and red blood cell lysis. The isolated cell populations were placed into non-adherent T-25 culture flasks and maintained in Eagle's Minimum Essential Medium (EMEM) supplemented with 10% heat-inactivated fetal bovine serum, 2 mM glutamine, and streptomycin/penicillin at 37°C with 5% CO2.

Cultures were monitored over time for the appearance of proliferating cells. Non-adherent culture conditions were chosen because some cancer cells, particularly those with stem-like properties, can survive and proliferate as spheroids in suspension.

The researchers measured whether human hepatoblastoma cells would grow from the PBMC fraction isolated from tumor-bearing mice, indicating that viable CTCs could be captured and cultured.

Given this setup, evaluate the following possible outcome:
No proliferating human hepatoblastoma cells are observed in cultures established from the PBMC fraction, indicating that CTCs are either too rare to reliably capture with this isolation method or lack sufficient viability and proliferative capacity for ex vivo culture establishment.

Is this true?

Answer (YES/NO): NO